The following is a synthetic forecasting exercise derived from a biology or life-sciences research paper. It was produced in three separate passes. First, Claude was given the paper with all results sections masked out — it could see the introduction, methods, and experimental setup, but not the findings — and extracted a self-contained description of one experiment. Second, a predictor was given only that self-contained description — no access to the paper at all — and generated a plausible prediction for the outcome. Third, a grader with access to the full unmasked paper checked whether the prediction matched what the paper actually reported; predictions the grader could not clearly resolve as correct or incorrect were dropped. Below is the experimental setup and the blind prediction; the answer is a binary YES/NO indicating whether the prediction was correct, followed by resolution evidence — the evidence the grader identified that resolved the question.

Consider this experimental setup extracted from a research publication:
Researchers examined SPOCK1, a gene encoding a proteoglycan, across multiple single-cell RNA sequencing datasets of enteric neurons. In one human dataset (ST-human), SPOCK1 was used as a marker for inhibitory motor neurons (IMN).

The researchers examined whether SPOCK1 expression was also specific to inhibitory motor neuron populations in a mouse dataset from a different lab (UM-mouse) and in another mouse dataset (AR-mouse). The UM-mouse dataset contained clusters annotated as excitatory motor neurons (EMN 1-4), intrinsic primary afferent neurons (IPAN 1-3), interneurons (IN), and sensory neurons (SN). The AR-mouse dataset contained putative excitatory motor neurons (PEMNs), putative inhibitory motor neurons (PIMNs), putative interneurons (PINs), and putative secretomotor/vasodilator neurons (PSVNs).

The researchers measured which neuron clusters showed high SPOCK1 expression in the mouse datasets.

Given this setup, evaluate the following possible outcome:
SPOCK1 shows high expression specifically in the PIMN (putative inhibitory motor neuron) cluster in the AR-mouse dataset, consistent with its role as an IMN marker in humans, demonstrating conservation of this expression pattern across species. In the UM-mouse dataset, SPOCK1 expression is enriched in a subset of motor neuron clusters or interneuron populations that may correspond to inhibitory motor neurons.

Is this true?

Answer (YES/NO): NO